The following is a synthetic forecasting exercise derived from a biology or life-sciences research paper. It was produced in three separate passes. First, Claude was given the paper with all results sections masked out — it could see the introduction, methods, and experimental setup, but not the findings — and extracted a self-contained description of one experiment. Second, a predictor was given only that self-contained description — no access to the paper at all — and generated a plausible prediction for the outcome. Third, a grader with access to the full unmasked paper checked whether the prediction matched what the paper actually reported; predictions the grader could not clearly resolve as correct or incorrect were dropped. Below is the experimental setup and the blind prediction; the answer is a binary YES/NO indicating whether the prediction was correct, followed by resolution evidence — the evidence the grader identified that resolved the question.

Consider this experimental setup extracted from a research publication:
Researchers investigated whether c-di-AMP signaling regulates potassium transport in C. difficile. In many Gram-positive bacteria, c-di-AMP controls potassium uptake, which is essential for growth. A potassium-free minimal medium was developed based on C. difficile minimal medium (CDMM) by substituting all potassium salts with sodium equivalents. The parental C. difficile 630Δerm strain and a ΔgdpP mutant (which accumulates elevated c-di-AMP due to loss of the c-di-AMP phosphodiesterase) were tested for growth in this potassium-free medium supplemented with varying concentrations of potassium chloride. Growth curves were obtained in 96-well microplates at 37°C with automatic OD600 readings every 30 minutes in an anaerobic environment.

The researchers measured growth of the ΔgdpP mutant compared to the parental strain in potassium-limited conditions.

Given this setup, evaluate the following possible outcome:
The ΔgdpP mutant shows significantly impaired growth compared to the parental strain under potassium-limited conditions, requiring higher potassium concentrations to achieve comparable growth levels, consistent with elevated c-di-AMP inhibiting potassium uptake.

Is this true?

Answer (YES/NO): NO